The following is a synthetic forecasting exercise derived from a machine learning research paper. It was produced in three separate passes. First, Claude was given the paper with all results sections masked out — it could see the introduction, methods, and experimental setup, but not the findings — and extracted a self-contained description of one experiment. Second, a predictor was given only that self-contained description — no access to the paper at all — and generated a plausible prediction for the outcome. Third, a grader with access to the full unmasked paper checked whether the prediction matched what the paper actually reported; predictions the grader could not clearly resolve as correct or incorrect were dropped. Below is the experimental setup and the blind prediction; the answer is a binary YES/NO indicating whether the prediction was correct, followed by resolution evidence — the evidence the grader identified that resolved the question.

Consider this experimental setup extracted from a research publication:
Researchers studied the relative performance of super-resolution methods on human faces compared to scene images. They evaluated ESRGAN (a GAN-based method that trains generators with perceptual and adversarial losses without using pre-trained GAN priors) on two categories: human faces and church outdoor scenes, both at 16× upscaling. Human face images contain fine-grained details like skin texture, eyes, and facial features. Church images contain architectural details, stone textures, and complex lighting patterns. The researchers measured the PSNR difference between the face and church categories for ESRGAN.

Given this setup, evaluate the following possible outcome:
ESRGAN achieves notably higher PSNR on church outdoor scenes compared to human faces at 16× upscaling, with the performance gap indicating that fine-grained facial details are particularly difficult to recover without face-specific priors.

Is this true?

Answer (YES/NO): NO